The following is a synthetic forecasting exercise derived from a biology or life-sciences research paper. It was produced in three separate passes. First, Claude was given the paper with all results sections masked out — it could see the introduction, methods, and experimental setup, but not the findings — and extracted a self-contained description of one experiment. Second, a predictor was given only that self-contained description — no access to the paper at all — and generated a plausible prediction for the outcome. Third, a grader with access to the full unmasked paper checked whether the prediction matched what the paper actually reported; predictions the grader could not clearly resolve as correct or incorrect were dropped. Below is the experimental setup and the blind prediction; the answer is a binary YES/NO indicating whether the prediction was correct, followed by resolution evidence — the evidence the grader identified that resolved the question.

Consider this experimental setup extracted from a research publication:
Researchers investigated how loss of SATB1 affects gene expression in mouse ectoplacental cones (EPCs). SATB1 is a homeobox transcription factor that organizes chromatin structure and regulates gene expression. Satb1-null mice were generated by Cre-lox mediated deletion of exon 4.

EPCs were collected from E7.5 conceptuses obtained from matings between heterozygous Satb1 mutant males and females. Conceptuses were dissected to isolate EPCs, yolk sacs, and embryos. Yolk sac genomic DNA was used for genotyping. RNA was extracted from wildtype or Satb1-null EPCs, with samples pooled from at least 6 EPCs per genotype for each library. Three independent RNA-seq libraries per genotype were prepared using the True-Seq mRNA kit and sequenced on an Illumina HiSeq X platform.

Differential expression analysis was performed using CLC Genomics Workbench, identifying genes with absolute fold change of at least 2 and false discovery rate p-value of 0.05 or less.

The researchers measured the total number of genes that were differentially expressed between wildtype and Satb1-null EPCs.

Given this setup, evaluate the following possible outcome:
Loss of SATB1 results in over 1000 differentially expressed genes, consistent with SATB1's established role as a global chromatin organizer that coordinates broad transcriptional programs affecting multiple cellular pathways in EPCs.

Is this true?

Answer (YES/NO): YES